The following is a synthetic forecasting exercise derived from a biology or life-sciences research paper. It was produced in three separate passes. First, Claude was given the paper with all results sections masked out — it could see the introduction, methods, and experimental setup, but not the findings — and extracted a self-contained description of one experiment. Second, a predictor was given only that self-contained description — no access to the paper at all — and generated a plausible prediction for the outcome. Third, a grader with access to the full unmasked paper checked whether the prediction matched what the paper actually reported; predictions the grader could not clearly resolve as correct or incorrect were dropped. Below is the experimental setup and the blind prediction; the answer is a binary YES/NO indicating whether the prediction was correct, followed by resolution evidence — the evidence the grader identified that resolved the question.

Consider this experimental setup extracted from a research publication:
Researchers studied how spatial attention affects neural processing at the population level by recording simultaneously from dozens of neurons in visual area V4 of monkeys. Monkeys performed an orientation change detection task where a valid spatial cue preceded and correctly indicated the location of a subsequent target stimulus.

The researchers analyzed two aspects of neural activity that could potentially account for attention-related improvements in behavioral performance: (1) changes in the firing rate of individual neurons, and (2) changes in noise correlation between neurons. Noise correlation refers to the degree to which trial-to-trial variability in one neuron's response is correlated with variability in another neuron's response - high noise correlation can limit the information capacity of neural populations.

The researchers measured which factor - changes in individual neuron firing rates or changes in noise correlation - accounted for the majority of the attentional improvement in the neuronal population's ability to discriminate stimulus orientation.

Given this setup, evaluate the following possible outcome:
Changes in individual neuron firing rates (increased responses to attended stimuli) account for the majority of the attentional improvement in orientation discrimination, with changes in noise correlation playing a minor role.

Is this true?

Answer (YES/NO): NO